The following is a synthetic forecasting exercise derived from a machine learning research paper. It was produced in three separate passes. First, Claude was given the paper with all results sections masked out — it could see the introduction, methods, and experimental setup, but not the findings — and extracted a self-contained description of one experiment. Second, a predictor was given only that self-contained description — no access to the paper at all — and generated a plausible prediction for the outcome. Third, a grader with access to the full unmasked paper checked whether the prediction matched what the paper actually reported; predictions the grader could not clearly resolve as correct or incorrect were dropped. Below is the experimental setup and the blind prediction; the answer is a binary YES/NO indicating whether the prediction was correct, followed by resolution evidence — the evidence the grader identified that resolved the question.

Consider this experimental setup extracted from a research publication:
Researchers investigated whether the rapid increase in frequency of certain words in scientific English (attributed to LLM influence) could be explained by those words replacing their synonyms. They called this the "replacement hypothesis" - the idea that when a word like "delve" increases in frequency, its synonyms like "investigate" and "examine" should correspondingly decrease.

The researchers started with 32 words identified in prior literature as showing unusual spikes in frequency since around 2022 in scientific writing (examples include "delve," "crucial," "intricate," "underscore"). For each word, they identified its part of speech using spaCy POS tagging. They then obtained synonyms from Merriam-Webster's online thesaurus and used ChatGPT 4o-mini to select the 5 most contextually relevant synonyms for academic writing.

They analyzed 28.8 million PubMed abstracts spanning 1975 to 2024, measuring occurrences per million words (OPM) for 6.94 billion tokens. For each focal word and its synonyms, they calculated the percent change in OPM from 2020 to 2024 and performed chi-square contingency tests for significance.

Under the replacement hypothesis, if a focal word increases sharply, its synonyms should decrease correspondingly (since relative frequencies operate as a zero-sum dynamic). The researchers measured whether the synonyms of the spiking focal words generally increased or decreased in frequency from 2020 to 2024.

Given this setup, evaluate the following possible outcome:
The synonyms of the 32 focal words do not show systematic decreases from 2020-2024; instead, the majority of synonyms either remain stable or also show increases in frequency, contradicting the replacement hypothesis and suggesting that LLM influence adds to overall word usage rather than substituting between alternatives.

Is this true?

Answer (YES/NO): YES